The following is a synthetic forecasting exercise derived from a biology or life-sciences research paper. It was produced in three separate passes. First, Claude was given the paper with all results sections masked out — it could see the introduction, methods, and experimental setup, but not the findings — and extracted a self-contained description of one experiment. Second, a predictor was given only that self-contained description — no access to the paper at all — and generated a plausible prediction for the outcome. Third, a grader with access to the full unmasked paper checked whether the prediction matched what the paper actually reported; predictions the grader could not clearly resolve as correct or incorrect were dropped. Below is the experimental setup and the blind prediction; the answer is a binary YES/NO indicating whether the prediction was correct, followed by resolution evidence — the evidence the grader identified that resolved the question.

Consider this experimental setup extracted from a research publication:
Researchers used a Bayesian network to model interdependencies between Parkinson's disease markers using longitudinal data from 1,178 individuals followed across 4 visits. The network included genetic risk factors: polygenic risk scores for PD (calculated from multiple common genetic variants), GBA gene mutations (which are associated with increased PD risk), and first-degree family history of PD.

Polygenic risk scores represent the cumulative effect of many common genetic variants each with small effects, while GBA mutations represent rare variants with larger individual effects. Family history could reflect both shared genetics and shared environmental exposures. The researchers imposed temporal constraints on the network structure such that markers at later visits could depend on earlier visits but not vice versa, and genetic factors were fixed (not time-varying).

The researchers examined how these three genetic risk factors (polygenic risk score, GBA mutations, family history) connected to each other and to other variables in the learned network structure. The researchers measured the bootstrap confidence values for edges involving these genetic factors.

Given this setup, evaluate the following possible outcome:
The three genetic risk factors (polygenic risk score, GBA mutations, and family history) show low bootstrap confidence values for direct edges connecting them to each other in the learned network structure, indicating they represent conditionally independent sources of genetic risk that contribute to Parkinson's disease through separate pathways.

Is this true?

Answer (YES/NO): YES